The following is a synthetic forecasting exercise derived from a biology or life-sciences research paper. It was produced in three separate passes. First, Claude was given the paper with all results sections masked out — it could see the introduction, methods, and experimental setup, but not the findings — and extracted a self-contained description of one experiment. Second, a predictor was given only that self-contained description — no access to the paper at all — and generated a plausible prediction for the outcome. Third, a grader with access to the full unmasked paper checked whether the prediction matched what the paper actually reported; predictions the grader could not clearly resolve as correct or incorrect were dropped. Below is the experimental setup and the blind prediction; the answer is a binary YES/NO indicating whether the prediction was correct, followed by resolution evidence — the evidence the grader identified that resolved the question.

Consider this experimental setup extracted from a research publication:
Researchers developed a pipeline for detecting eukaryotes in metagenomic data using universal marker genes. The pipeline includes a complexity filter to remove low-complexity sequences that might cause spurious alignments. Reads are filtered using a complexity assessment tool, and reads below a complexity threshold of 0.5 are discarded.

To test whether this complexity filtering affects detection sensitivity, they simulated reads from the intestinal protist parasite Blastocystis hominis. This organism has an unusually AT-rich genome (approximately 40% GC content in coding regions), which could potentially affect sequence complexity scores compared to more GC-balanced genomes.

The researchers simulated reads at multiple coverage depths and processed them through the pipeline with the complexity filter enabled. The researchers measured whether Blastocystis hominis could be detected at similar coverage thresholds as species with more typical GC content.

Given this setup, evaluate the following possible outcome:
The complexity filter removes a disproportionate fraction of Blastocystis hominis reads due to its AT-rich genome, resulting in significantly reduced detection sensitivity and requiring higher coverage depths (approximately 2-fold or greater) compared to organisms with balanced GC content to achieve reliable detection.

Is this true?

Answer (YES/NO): NO